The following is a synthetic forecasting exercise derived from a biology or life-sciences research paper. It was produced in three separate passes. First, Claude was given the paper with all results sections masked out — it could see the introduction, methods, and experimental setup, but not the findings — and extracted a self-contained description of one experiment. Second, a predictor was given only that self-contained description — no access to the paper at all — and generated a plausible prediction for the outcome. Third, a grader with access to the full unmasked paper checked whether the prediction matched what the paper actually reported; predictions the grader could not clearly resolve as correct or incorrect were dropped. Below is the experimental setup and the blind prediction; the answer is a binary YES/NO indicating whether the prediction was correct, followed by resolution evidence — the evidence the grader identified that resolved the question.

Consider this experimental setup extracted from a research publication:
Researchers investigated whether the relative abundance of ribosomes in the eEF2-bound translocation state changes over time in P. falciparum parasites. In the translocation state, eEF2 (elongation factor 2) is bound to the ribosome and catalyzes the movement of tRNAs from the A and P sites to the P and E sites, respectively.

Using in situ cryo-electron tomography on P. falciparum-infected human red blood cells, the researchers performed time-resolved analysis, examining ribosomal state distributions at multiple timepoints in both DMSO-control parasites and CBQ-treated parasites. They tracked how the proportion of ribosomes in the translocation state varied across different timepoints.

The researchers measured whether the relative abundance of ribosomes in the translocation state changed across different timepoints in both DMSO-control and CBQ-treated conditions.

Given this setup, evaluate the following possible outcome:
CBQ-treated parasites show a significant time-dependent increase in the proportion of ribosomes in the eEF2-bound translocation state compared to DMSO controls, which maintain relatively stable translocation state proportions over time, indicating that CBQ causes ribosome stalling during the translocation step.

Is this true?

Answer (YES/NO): NO